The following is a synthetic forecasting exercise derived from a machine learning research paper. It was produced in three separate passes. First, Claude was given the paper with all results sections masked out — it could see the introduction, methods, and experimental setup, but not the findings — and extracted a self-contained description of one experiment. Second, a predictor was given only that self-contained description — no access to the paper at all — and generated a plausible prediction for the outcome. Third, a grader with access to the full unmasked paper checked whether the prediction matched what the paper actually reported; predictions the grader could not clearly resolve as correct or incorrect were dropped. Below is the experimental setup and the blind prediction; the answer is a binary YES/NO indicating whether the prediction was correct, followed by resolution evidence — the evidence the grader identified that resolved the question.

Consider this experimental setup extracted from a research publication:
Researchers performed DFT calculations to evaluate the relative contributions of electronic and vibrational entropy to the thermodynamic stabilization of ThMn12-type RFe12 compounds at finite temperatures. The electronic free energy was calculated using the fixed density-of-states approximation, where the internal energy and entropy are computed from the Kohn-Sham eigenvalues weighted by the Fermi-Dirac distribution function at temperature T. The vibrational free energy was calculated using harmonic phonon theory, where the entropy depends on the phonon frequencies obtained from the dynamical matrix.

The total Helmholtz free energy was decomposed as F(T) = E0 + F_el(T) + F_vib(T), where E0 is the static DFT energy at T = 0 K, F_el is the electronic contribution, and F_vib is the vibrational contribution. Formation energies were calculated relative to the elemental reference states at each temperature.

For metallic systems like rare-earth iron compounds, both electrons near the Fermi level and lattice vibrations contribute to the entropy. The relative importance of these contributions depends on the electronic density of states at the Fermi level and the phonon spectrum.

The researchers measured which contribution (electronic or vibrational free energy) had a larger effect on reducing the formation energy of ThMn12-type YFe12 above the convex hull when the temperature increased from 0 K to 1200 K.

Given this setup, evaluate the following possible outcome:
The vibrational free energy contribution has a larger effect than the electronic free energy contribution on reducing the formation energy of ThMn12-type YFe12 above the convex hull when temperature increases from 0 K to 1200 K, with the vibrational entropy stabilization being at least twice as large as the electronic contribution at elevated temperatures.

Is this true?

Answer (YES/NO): YES